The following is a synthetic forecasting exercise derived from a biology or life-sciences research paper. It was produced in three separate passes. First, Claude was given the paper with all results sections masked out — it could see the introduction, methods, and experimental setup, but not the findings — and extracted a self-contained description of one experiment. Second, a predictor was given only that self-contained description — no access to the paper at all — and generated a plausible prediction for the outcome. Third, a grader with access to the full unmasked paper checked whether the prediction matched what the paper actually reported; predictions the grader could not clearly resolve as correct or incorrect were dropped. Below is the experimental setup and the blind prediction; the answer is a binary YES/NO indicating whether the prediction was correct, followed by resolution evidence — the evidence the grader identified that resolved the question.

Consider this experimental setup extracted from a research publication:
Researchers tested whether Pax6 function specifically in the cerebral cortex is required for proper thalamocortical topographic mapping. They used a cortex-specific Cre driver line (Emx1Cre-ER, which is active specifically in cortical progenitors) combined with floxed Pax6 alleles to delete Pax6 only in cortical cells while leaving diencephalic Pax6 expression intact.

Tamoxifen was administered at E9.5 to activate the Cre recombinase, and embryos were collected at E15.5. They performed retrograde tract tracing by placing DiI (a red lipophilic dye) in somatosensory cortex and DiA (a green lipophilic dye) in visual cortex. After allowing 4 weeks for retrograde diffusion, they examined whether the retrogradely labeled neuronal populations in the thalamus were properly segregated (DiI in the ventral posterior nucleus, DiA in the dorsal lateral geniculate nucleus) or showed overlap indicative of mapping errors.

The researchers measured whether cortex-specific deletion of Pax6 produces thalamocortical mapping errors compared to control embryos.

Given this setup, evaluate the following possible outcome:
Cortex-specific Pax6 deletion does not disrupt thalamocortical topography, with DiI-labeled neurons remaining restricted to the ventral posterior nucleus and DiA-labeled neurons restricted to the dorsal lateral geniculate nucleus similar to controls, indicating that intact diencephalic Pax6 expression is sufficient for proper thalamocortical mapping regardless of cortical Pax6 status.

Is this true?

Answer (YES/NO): YES